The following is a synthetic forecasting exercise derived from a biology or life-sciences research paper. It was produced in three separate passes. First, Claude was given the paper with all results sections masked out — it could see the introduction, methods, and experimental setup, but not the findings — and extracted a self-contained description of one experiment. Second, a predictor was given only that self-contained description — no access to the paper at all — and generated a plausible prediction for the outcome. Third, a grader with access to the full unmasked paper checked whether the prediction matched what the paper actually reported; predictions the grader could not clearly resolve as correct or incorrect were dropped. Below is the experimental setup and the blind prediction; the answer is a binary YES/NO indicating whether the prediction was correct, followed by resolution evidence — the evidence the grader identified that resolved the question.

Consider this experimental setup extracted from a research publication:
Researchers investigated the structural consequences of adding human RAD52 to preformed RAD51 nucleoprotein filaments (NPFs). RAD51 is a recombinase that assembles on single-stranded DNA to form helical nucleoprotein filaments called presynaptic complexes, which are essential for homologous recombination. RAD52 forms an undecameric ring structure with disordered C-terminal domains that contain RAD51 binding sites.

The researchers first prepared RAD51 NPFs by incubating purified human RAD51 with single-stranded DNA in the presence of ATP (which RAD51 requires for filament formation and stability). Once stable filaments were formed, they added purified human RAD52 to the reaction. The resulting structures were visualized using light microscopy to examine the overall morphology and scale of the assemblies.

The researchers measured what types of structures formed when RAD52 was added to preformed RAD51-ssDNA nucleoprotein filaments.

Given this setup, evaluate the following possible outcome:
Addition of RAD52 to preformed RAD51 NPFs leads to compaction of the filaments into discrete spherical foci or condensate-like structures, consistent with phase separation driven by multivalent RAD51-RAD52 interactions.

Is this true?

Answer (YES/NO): NO